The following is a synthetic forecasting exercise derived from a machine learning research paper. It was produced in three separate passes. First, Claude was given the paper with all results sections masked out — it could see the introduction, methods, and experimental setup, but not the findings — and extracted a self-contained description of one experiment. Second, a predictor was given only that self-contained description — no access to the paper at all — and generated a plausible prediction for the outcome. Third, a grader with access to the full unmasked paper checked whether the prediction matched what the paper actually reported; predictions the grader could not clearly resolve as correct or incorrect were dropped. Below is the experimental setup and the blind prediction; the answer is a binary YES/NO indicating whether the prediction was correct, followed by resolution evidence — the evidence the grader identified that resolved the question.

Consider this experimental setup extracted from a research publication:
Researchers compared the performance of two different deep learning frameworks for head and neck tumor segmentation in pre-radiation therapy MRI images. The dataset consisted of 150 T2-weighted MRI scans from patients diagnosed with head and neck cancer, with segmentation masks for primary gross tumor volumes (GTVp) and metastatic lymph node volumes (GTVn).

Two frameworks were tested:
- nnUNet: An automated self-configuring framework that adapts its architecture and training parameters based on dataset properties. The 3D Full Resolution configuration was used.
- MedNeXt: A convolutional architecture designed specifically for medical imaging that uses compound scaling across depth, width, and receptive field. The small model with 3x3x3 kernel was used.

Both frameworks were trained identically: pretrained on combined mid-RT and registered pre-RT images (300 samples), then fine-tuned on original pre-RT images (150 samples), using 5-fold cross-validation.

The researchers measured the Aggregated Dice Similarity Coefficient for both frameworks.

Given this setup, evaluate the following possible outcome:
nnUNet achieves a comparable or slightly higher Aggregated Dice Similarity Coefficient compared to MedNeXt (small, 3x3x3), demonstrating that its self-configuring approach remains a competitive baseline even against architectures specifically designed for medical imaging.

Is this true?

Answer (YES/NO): NO